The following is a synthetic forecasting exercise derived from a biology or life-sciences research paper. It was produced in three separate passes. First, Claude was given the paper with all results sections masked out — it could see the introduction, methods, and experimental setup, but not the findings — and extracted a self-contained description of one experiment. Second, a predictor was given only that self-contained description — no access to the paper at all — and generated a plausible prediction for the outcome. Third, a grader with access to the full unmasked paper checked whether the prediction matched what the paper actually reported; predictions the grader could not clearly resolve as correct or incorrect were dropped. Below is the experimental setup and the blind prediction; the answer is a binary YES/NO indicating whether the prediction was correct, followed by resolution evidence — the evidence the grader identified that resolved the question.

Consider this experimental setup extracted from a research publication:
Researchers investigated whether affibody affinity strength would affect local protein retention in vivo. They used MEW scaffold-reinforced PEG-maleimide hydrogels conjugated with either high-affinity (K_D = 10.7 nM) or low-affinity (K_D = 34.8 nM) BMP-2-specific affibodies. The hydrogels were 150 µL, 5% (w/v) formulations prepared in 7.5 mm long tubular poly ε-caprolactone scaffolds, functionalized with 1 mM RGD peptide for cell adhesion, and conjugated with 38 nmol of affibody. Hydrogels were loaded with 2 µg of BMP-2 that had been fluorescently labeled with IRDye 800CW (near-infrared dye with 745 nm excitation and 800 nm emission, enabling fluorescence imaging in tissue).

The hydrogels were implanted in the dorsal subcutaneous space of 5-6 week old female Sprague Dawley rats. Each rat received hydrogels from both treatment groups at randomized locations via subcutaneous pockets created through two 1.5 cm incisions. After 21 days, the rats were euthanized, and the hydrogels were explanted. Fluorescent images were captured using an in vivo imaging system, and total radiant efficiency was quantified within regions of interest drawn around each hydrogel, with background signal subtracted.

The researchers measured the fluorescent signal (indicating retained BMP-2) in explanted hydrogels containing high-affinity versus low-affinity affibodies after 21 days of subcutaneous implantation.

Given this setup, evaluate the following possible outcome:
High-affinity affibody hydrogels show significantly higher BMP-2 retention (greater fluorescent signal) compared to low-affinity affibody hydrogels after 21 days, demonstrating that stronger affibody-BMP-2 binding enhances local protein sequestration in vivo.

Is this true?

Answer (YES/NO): YES